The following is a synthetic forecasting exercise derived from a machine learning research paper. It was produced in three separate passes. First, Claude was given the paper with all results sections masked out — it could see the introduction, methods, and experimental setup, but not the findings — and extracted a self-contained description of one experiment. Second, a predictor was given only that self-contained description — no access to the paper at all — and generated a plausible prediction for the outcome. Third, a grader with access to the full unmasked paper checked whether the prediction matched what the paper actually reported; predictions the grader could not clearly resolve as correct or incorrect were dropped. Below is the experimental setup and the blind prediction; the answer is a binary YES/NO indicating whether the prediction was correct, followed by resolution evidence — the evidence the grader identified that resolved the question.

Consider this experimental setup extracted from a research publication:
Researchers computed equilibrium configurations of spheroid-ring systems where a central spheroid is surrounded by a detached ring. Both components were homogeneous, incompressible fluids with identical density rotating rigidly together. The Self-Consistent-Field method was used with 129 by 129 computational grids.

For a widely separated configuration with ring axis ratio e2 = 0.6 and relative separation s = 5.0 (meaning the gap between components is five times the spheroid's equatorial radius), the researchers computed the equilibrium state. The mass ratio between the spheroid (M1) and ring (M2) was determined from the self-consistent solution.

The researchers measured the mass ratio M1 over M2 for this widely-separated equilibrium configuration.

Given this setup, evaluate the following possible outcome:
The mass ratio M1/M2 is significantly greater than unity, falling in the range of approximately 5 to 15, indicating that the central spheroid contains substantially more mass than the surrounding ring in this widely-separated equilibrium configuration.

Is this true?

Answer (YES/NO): NO